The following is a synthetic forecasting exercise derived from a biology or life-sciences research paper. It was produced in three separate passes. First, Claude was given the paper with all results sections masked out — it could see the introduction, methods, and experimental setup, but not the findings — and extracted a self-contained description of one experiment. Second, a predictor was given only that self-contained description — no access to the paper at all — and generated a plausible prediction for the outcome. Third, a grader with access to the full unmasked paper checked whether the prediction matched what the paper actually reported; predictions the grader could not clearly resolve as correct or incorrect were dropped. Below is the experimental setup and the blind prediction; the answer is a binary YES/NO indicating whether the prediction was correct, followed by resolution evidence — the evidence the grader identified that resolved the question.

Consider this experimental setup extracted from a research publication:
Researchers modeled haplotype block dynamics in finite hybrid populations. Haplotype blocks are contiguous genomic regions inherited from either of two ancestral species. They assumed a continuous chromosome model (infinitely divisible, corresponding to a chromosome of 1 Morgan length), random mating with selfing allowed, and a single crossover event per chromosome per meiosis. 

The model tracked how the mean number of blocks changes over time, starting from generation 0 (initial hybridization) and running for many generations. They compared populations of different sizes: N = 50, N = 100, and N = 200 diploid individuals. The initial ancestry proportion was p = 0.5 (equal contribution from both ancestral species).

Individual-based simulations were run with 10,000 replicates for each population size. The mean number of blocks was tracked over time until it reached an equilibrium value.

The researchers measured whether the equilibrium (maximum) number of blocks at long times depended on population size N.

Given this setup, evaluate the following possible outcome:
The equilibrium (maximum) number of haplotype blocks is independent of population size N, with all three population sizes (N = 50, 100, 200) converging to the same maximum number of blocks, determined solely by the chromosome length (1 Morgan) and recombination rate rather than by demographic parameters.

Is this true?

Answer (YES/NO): NO